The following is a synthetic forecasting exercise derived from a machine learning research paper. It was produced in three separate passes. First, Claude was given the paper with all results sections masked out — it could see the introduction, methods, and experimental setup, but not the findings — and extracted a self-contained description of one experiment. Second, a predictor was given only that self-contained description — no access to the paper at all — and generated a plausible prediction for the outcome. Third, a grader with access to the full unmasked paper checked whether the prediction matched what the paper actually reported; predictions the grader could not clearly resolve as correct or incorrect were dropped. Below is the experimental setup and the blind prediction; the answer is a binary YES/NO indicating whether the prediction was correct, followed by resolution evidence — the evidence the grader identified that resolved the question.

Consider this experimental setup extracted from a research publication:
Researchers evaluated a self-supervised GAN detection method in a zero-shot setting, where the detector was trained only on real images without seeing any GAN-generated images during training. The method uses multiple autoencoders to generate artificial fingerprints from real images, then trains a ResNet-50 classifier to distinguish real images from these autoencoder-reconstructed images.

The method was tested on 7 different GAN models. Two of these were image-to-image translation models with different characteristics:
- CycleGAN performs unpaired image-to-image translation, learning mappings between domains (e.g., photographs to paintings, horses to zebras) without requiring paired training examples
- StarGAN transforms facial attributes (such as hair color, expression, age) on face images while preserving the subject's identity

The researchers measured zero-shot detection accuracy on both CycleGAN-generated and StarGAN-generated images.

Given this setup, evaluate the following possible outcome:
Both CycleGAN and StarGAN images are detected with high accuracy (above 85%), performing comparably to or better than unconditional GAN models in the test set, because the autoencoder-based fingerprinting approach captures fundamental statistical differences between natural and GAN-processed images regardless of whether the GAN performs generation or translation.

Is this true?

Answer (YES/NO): YES